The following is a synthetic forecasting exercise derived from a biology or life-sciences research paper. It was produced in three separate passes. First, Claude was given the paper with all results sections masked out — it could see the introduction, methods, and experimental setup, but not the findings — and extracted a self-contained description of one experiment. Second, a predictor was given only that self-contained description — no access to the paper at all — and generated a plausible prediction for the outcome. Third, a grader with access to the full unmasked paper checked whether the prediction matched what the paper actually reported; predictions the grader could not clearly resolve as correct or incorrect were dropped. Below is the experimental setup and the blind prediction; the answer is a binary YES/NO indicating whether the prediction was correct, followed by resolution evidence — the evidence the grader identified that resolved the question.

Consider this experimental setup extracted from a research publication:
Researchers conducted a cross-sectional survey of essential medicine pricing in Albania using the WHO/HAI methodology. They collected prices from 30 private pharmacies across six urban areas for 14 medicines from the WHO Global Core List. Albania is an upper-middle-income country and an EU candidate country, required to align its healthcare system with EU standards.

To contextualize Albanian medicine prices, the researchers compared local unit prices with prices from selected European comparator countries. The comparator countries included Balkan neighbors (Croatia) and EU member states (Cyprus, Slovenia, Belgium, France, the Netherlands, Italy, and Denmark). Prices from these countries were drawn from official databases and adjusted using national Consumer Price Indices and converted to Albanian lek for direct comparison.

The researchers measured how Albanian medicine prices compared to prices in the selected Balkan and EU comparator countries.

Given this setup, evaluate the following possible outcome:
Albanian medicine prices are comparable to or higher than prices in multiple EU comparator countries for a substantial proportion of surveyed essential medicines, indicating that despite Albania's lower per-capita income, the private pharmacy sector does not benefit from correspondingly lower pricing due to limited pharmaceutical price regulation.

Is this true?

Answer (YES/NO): NO